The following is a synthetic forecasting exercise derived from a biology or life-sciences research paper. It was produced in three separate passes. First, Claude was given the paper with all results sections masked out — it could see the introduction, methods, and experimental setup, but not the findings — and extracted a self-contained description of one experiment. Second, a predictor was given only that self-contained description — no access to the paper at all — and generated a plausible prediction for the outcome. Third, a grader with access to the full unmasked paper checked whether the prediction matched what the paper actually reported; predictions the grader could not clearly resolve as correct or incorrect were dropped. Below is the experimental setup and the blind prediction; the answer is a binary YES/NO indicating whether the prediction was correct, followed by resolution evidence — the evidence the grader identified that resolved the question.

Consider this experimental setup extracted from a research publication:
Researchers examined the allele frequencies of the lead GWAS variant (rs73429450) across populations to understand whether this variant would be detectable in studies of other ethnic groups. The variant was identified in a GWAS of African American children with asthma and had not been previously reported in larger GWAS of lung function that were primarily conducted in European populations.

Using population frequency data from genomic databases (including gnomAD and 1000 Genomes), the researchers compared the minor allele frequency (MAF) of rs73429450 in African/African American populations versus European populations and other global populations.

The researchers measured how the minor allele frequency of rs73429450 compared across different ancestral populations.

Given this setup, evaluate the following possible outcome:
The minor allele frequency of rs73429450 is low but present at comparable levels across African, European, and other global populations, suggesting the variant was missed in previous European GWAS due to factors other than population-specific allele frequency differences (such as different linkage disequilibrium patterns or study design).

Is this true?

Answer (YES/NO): NO